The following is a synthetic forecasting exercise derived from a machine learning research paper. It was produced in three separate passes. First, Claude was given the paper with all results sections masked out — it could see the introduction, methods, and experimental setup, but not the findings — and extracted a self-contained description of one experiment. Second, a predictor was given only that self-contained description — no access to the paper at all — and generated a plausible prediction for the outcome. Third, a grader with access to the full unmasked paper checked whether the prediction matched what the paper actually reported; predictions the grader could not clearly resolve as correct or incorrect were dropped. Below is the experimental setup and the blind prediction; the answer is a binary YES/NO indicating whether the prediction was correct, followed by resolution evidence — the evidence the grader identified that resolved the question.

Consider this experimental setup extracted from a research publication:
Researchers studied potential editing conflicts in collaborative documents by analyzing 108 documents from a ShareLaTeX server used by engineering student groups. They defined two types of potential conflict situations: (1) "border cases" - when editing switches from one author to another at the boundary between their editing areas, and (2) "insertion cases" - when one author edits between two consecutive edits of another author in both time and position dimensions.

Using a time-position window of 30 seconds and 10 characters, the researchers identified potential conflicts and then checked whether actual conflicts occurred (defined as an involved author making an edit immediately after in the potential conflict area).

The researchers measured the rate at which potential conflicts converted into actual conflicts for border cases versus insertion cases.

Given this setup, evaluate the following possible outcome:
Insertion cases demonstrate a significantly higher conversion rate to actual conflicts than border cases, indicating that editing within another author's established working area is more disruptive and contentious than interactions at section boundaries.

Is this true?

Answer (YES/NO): YES